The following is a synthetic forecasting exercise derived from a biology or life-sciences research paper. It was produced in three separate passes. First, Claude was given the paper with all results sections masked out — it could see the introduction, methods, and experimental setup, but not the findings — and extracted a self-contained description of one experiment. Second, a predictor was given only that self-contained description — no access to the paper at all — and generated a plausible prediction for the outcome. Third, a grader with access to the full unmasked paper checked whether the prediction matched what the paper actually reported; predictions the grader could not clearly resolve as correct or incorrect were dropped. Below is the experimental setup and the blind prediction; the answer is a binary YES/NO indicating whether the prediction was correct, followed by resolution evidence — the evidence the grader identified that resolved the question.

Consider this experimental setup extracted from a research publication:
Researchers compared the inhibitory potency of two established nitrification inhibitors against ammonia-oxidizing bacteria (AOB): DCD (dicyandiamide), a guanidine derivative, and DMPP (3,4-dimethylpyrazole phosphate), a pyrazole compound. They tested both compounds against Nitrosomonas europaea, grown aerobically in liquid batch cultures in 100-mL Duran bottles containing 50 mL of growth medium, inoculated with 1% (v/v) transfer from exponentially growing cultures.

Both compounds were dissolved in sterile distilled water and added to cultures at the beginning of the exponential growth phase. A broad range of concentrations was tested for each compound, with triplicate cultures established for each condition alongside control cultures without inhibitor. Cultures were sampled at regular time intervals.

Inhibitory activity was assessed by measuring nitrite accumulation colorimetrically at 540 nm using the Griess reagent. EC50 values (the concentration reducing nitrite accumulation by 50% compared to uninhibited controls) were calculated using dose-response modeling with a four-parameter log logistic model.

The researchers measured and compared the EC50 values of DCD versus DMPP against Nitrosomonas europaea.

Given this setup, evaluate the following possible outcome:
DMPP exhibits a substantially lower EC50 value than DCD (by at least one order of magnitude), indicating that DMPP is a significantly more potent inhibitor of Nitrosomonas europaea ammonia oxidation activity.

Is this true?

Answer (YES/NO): YES